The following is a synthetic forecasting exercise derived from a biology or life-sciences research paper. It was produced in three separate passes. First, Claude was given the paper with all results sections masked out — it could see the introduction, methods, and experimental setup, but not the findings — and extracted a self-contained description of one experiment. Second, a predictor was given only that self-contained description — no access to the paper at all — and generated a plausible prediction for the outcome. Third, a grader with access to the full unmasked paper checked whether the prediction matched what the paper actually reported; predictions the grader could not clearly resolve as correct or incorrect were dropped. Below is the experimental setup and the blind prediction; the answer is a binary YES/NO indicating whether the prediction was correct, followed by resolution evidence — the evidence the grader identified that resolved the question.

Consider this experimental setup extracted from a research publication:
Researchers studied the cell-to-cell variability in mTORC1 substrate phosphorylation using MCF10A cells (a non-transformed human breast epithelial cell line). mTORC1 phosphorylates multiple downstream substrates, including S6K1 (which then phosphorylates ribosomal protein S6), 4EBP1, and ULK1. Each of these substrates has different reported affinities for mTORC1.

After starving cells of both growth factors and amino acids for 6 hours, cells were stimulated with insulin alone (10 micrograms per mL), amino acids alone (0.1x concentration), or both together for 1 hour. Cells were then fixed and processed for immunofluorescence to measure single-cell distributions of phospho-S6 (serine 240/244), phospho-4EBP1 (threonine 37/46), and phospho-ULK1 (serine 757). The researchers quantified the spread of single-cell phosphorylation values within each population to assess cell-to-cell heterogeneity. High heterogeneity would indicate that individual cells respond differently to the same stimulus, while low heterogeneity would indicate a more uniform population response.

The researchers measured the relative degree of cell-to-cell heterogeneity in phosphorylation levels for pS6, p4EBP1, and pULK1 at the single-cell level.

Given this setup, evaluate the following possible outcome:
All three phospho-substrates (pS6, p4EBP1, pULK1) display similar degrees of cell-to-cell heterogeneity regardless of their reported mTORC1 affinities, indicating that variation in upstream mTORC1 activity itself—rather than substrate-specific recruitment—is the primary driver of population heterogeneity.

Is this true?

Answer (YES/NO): NO